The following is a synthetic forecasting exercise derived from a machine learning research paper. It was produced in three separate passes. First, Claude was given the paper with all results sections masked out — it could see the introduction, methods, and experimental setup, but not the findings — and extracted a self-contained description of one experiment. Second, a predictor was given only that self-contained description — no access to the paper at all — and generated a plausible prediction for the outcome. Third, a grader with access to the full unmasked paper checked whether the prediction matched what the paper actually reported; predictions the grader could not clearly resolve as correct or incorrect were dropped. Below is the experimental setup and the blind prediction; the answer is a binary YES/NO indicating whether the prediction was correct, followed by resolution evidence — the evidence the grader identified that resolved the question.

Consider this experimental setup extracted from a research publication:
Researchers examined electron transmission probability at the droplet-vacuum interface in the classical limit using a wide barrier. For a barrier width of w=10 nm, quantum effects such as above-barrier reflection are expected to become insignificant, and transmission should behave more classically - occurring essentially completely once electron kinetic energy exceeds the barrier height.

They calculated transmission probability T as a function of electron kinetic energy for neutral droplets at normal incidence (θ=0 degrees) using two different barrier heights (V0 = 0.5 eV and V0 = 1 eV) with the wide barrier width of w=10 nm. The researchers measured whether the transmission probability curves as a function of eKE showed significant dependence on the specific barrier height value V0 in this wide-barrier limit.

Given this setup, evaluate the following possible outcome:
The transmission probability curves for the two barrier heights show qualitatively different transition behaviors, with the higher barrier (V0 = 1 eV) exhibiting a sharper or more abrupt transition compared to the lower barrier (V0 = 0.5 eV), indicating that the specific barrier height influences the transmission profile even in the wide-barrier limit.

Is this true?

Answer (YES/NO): NO